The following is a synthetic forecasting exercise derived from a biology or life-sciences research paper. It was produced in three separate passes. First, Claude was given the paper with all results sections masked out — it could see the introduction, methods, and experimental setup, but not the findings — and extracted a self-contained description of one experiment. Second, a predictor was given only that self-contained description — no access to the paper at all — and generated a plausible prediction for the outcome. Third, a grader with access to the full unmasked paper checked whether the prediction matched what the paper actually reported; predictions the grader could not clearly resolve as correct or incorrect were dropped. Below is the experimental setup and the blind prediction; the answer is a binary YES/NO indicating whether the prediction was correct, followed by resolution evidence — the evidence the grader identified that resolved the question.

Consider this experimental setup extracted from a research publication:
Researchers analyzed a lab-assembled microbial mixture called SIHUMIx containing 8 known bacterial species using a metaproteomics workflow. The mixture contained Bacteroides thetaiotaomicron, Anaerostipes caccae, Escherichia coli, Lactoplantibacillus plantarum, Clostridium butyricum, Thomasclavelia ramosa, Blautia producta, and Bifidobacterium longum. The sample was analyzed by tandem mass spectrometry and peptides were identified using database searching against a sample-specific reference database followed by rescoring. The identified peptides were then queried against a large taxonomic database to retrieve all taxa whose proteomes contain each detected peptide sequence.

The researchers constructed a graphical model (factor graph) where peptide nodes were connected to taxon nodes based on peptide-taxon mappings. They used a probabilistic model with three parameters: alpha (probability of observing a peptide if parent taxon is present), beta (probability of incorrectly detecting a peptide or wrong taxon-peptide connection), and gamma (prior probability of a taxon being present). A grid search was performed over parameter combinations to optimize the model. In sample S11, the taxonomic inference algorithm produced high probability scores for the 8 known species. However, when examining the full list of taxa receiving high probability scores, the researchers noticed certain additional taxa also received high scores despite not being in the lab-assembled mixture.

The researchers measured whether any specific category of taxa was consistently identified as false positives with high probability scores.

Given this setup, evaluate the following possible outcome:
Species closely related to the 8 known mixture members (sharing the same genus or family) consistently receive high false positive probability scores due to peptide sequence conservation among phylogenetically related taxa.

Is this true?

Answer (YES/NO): NO